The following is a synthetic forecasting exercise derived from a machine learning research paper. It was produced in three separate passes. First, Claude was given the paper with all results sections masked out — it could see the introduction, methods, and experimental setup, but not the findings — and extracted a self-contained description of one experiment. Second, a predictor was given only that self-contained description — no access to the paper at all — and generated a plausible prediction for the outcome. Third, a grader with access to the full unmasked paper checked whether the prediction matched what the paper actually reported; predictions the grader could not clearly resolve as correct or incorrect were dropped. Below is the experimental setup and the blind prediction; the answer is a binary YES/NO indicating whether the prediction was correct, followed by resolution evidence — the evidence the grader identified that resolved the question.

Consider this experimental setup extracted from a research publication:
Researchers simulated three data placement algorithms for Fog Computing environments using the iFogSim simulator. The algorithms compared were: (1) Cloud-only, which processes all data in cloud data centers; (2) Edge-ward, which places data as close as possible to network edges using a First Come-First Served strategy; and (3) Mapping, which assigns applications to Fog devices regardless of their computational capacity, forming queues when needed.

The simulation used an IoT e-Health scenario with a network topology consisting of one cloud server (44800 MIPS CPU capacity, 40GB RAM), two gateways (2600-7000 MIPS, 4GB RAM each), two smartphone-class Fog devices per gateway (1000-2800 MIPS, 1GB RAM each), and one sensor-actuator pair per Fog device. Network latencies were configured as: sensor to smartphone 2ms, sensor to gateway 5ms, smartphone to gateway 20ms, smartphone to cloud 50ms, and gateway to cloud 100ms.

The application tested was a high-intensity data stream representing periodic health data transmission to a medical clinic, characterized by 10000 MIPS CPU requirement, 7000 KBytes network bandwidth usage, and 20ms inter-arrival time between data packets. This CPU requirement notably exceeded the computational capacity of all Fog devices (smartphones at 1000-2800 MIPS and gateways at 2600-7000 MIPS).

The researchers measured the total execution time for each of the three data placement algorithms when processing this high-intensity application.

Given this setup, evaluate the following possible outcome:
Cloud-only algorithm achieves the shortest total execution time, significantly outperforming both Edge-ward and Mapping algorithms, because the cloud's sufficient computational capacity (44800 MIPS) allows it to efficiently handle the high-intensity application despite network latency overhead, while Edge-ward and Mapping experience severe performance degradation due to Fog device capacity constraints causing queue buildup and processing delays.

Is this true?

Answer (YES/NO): NO